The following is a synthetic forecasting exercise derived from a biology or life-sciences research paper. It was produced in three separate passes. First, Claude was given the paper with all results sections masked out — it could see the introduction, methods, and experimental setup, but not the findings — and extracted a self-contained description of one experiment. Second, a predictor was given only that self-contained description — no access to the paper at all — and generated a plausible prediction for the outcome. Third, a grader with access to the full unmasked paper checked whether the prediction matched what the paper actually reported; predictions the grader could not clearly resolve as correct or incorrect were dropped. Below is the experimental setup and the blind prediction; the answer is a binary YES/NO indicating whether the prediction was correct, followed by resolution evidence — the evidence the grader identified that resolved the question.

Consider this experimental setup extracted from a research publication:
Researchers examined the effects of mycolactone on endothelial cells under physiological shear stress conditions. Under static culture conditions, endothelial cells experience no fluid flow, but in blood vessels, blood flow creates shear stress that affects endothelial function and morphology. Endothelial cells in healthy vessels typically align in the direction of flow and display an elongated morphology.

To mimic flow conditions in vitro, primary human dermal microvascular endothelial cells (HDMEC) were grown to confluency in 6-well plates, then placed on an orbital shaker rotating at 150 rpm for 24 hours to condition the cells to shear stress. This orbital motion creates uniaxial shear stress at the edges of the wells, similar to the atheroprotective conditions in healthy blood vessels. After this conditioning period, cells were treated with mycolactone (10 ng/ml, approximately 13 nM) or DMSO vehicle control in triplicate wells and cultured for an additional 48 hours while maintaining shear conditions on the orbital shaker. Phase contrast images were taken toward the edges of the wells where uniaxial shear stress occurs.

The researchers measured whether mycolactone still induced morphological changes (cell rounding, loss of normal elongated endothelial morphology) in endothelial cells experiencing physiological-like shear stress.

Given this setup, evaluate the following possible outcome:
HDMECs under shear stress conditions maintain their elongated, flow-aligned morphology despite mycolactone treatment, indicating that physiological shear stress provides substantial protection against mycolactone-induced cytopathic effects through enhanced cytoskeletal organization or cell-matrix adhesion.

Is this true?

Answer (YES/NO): NO